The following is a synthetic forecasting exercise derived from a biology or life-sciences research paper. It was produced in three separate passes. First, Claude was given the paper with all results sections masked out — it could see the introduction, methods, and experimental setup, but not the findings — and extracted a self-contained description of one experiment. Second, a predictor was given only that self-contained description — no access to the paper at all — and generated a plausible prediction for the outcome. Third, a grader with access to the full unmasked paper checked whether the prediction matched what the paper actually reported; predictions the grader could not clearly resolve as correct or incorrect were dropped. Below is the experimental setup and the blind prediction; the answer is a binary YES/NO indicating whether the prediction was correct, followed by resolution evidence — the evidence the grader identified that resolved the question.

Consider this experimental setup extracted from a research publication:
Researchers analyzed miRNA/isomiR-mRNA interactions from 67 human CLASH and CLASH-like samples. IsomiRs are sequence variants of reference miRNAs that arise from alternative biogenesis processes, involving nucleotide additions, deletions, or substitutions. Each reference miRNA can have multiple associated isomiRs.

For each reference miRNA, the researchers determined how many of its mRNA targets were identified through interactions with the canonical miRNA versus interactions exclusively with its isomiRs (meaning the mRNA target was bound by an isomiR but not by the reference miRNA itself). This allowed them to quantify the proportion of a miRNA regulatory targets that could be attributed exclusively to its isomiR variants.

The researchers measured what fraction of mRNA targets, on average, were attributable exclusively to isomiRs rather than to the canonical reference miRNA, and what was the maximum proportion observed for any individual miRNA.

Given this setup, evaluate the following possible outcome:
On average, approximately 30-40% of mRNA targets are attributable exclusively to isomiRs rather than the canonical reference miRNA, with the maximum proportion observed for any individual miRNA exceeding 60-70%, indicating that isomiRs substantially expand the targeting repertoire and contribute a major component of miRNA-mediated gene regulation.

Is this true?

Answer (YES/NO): NO